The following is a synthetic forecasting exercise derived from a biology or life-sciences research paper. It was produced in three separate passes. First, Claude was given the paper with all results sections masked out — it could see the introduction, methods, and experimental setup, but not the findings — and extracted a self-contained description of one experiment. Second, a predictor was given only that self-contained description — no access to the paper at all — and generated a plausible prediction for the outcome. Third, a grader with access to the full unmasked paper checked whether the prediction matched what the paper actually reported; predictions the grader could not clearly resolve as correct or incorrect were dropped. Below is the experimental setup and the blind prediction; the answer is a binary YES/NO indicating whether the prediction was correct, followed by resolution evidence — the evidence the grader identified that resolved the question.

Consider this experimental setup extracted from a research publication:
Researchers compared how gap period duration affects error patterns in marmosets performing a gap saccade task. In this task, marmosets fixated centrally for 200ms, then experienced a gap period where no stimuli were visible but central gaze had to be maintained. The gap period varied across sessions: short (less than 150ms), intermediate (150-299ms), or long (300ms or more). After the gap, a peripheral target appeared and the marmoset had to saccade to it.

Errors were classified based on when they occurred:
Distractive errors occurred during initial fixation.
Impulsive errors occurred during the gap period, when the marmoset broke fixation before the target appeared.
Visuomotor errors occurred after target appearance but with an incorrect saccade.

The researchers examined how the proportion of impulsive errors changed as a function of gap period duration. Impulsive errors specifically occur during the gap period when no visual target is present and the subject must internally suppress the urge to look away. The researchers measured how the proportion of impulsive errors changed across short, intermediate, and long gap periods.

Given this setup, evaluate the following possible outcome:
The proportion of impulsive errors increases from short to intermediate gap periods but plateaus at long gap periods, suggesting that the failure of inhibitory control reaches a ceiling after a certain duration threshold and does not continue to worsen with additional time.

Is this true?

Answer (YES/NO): NO